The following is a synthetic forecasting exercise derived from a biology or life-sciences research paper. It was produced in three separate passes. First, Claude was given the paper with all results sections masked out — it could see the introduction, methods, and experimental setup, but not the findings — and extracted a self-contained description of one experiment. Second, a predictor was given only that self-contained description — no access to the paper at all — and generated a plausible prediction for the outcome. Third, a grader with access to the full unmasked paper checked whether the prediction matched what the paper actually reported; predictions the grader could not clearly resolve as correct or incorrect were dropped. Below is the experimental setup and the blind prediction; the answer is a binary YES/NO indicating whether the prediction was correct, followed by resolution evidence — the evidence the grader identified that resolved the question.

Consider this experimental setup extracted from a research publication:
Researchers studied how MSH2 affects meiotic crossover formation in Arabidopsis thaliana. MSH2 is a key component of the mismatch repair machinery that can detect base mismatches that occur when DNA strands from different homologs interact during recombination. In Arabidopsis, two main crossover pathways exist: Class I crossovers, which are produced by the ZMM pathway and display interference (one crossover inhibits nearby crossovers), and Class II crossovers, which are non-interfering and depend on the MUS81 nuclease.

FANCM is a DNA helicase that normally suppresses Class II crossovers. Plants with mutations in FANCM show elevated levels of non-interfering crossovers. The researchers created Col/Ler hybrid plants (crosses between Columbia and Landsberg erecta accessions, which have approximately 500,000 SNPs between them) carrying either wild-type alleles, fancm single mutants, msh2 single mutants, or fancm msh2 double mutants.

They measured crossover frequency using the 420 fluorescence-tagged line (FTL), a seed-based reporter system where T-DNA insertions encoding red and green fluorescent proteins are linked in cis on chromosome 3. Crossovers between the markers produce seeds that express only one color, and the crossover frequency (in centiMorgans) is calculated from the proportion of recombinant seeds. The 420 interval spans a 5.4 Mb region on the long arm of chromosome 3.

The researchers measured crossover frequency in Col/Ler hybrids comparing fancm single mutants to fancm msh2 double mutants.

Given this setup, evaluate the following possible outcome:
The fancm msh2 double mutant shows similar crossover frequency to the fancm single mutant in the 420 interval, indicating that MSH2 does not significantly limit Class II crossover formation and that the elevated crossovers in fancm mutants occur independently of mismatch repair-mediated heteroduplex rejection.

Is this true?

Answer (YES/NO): NO